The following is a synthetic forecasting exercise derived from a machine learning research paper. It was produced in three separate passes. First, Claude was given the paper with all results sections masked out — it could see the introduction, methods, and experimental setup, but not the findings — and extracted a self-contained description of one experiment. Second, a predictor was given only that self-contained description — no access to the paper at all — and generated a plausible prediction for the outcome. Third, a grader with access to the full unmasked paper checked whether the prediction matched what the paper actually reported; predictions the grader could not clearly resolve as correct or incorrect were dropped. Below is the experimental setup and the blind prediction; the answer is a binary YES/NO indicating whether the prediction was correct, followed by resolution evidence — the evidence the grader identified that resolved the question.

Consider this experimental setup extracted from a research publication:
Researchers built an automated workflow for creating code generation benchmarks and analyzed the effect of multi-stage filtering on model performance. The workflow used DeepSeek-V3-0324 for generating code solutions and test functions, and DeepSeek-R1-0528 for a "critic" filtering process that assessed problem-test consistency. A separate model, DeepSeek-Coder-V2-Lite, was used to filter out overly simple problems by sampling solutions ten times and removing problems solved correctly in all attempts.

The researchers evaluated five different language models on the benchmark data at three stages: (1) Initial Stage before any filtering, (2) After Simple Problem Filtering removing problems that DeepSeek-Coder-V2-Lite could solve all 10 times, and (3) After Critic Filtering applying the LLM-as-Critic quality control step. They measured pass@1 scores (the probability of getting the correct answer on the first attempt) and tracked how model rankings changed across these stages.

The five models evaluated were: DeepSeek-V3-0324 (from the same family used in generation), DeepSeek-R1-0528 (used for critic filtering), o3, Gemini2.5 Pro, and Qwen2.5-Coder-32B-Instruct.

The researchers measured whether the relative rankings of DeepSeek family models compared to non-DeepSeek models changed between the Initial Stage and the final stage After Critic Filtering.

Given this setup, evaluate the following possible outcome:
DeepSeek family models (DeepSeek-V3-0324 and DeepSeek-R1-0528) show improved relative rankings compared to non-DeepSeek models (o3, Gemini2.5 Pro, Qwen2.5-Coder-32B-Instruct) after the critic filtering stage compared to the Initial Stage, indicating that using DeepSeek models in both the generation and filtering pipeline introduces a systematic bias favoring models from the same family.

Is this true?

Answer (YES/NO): NO